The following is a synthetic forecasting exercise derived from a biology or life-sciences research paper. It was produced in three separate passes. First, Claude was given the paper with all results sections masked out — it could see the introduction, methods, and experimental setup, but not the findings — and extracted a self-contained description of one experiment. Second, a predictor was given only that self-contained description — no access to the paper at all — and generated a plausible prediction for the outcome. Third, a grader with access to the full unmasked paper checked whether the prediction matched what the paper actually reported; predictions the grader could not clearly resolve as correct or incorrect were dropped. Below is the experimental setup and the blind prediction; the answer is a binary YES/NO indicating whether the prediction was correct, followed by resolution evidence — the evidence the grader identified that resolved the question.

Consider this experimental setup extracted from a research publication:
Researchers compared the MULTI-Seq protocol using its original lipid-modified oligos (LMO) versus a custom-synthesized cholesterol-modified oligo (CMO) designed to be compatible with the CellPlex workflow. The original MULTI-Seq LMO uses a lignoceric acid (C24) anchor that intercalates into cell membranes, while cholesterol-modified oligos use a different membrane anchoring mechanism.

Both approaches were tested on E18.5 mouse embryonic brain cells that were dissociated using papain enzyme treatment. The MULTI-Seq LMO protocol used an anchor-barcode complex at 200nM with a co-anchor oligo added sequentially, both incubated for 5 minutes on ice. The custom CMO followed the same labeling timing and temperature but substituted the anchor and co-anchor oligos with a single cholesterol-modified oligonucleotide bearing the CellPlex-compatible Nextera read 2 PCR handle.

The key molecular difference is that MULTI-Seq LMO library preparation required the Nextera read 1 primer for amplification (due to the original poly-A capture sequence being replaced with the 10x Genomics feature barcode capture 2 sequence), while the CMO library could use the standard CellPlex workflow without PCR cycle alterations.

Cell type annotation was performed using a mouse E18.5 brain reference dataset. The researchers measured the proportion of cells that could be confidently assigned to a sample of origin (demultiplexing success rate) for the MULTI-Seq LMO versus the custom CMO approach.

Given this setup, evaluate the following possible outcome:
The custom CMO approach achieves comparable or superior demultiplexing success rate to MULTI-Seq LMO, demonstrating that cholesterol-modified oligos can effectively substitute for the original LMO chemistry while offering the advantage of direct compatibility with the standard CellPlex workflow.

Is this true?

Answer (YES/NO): YES